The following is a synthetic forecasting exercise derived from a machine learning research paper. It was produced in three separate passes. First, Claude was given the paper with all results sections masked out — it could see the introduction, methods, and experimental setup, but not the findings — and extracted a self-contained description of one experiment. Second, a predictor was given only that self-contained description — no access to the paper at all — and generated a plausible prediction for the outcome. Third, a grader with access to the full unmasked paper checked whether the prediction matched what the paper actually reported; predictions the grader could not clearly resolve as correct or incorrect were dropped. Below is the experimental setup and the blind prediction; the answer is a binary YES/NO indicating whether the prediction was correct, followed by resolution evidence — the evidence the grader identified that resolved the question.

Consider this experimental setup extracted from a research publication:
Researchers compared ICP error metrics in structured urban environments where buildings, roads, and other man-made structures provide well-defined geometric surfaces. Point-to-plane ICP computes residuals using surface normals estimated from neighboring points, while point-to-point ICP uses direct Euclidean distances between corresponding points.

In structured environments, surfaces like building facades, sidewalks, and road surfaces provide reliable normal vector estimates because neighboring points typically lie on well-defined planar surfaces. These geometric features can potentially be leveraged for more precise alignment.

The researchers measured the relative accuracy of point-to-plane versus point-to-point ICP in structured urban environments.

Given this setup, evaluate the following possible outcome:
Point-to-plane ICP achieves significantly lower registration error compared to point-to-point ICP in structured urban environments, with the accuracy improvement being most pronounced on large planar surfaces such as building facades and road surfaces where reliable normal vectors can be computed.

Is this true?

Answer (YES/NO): NO